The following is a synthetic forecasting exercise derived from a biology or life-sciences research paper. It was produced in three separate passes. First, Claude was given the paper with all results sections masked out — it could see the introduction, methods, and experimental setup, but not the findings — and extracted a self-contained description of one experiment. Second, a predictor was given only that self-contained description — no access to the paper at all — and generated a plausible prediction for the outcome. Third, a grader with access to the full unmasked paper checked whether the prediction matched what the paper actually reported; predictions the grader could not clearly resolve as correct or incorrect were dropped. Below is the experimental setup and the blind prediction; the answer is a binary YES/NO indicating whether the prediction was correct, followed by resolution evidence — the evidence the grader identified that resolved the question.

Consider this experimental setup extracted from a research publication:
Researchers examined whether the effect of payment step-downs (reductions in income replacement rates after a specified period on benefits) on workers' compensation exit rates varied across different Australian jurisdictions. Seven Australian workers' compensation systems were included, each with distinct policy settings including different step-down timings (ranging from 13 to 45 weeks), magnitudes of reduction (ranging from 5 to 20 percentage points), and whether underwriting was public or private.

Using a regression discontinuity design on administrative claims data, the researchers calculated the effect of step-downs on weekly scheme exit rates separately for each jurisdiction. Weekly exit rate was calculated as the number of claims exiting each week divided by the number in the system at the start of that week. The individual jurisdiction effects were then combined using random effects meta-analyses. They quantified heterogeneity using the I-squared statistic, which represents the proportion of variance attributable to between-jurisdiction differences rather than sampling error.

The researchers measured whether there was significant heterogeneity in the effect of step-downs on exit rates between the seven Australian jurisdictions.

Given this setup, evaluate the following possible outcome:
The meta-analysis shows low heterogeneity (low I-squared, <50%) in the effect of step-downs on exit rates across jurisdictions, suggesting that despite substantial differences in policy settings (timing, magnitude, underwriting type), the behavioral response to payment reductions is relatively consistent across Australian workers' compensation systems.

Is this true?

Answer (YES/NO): NO